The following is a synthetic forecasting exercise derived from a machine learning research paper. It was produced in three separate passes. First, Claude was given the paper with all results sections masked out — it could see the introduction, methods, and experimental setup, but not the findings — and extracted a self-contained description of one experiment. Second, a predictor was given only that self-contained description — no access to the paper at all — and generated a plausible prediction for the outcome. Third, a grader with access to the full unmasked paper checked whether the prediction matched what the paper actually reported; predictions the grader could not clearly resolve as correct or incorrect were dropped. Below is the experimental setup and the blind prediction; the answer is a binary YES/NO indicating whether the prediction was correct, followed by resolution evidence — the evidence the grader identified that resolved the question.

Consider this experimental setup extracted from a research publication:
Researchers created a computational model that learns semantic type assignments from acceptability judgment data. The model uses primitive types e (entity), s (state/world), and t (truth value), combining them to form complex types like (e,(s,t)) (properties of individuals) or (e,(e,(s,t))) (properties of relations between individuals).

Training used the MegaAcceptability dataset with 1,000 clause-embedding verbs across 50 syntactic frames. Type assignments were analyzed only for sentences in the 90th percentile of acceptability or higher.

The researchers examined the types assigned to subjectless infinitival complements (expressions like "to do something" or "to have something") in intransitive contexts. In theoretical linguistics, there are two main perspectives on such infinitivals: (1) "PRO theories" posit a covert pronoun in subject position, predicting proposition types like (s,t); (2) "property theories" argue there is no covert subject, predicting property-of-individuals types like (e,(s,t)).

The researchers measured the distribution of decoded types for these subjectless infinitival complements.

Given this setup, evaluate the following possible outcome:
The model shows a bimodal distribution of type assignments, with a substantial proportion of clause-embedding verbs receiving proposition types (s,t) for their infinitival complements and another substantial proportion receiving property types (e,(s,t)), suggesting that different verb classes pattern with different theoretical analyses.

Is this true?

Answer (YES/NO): NO